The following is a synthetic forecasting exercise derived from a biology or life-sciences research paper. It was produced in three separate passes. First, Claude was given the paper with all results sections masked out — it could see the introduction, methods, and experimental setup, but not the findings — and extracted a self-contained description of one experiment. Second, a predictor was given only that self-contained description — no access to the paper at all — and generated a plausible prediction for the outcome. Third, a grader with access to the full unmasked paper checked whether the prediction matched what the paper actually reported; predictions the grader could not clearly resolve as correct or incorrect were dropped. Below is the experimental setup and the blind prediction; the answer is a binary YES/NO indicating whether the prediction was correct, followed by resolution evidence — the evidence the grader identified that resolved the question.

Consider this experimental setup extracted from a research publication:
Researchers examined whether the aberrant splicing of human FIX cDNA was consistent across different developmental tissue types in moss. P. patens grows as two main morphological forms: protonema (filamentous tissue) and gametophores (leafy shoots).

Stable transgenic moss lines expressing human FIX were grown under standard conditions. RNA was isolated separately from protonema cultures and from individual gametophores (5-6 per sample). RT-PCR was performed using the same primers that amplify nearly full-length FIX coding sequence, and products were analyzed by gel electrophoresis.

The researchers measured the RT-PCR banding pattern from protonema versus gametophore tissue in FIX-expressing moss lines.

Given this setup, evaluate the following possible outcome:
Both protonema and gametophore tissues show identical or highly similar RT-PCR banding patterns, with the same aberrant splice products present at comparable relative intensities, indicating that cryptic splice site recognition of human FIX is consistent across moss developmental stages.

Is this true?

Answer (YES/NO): YES